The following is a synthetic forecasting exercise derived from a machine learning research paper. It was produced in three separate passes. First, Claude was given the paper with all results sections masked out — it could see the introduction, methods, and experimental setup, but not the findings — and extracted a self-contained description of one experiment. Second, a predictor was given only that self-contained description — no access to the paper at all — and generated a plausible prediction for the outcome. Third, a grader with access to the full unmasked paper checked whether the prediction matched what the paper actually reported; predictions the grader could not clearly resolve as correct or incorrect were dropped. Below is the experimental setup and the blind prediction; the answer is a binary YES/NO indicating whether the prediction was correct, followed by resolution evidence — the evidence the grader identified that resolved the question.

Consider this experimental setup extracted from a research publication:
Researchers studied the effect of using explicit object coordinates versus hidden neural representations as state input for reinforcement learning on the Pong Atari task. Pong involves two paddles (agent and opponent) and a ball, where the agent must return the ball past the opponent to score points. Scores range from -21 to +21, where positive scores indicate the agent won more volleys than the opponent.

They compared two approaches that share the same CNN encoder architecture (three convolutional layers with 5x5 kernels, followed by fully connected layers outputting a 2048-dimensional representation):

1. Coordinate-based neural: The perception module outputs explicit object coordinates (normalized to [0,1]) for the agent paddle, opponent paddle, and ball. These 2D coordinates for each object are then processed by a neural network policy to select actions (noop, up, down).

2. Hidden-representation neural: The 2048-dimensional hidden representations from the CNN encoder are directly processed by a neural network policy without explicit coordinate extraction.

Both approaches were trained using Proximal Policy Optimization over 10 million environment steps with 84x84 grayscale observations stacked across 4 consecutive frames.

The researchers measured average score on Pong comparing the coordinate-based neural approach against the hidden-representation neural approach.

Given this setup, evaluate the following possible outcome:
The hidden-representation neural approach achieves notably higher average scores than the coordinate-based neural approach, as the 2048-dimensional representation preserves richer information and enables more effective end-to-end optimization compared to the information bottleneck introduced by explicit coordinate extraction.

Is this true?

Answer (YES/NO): NO